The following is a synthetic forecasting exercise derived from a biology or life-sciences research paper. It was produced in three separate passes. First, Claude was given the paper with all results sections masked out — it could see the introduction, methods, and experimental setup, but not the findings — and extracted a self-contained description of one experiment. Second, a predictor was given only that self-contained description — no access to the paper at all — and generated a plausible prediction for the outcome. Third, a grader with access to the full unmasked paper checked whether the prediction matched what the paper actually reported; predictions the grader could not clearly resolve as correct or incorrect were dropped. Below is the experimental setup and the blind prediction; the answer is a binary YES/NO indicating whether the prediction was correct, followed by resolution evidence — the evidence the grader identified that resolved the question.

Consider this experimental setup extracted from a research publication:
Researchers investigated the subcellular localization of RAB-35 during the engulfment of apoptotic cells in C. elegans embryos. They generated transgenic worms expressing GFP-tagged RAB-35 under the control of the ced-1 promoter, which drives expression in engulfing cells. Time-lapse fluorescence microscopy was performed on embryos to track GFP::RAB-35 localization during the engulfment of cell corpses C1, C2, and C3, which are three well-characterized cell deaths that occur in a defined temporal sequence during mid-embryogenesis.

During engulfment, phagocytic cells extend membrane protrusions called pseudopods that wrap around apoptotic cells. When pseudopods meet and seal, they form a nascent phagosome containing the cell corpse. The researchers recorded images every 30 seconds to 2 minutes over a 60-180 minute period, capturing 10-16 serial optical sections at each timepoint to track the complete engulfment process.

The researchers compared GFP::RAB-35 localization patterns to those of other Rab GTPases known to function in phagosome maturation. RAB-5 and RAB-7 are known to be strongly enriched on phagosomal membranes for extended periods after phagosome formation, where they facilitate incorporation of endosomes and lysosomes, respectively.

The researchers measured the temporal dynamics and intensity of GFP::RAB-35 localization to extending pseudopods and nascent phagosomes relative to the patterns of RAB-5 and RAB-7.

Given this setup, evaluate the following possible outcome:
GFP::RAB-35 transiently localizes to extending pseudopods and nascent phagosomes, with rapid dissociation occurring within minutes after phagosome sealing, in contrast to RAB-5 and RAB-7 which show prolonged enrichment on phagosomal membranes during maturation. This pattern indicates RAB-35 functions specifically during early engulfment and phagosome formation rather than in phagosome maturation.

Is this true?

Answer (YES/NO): NO